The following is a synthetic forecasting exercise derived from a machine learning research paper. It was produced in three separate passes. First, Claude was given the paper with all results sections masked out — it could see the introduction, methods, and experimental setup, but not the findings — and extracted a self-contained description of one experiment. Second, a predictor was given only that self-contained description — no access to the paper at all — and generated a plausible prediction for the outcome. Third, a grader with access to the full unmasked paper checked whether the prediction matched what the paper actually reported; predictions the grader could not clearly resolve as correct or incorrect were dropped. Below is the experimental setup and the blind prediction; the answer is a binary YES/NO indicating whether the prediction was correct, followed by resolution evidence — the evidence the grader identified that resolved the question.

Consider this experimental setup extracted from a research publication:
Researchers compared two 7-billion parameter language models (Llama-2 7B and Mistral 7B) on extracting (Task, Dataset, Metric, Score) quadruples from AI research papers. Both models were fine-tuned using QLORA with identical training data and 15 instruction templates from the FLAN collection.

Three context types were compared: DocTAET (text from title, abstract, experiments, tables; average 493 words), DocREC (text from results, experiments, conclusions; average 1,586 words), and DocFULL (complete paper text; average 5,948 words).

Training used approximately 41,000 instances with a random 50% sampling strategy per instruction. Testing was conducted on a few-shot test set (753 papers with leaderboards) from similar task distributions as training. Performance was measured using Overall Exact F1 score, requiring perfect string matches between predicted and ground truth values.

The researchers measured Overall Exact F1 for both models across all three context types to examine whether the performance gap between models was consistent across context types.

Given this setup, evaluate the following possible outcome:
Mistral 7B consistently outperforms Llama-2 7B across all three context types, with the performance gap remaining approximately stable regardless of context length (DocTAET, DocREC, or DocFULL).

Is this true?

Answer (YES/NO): NO